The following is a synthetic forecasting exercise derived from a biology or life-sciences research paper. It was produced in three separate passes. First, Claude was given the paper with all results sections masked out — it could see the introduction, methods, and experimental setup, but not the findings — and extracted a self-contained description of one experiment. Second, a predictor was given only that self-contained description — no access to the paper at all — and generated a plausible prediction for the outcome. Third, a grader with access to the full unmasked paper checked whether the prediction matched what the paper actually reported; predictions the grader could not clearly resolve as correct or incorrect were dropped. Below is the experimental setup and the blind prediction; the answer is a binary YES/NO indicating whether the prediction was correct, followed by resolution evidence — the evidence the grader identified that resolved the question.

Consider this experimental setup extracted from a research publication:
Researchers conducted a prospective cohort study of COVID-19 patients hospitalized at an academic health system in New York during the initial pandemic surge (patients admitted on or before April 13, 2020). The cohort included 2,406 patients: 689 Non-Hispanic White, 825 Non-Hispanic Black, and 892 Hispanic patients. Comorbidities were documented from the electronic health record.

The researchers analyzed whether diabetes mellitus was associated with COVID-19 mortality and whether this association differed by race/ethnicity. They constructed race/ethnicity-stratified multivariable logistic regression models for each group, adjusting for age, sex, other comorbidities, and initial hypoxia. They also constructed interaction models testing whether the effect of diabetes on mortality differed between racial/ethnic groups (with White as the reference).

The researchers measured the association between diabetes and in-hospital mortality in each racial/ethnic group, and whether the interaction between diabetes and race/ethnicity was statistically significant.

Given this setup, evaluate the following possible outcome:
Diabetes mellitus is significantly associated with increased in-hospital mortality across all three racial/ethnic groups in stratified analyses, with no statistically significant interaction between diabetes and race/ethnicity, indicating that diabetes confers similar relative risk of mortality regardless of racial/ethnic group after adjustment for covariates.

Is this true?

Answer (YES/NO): NO